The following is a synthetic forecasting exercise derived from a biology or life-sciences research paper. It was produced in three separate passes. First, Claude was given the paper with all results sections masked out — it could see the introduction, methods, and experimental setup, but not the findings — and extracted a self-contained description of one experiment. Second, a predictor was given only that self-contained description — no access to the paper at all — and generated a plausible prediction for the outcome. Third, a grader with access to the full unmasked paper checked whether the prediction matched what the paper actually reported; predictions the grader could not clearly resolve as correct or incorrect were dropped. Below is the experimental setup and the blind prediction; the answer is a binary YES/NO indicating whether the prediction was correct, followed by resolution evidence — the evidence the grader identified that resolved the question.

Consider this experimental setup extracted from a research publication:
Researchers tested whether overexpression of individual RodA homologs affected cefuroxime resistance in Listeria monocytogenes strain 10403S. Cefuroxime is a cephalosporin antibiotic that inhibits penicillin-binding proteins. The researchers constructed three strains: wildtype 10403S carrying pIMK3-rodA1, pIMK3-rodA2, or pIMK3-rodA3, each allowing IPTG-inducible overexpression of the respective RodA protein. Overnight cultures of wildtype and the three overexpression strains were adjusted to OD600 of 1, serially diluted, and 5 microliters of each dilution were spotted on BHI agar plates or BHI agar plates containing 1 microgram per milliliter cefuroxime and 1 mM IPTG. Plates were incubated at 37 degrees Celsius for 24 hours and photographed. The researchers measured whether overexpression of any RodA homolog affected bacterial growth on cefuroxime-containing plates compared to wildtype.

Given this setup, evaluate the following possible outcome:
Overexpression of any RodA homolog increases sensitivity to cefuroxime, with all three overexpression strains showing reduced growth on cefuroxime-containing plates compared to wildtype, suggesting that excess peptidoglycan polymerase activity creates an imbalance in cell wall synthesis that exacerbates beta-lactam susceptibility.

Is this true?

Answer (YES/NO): NO